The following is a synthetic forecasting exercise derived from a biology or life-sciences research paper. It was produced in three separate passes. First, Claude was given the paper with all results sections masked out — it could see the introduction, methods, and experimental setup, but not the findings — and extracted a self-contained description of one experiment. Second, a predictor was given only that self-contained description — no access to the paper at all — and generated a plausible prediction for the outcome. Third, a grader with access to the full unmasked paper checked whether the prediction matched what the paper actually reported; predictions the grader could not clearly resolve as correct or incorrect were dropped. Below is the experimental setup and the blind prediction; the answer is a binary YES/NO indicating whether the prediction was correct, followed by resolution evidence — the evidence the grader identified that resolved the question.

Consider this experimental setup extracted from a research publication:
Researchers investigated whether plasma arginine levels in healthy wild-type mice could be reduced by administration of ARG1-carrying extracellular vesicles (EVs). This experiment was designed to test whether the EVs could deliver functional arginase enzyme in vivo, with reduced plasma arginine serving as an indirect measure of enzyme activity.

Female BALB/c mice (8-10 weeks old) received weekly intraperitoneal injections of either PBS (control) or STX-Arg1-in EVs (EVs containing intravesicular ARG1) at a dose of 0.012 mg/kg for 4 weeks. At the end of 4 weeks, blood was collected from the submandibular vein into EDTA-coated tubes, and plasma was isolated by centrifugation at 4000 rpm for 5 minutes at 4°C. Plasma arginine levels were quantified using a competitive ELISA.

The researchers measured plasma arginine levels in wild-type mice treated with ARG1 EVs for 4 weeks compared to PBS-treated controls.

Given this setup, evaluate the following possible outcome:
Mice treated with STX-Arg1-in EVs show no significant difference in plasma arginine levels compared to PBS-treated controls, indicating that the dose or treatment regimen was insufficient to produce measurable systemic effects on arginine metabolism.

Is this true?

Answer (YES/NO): NO